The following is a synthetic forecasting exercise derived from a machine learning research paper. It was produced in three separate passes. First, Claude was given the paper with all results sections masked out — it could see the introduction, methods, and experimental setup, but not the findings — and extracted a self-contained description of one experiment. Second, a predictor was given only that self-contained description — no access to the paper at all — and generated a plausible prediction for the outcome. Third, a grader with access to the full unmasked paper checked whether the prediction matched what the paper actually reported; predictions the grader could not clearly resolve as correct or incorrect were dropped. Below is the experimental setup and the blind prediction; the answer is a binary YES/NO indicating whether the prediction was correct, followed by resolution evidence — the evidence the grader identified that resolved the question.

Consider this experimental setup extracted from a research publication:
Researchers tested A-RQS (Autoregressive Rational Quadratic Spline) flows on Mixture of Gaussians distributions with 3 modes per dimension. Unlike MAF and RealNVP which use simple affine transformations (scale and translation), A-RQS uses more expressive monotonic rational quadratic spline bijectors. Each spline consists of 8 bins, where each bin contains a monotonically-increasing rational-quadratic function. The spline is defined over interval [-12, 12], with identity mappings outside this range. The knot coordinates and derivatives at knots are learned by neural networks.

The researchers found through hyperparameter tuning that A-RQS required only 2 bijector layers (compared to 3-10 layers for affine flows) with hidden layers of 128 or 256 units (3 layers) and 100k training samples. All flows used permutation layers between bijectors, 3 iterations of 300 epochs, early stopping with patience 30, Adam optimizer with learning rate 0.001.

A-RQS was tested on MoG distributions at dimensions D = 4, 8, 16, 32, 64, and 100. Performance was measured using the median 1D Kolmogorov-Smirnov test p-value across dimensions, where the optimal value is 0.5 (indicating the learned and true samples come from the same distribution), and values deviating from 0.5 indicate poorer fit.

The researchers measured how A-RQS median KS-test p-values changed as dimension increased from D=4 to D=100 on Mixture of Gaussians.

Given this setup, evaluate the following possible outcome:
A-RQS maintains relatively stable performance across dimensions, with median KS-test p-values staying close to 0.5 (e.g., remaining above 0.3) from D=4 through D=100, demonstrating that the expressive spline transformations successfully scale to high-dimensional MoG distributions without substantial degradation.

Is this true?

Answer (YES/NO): YES